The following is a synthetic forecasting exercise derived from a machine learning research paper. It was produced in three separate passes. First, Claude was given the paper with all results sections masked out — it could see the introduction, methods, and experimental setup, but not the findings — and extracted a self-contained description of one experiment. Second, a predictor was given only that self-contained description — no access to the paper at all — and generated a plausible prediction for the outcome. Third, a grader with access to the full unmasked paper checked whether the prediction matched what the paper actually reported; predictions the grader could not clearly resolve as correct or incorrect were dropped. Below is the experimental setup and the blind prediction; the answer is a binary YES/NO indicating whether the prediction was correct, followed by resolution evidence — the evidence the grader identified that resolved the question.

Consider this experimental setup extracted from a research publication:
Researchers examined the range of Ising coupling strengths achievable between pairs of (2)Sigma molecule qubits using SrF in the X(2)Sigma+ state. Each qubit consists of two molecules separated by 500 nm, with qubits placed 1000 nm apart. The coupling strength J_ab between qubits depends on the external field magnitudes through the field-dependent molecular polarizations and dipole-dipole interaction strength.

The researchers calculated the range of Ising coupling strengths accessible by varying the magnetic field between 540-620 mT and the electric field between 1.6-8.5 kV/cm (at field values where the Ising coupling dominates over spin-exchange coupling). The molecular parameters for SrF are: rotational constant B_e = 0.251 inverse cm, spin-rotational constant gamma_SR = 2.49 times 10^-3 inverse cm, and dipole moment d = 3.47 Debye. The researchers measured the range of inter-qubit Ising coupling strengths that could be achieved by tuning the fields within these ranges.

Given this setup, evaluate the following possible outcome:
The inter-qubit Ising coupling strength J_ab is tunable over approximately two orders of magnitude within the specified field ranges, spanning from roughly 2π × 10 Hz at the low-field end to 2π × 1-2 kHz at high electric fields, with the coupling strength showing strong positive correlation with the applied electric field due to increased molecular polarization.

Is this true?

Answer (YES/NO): NO